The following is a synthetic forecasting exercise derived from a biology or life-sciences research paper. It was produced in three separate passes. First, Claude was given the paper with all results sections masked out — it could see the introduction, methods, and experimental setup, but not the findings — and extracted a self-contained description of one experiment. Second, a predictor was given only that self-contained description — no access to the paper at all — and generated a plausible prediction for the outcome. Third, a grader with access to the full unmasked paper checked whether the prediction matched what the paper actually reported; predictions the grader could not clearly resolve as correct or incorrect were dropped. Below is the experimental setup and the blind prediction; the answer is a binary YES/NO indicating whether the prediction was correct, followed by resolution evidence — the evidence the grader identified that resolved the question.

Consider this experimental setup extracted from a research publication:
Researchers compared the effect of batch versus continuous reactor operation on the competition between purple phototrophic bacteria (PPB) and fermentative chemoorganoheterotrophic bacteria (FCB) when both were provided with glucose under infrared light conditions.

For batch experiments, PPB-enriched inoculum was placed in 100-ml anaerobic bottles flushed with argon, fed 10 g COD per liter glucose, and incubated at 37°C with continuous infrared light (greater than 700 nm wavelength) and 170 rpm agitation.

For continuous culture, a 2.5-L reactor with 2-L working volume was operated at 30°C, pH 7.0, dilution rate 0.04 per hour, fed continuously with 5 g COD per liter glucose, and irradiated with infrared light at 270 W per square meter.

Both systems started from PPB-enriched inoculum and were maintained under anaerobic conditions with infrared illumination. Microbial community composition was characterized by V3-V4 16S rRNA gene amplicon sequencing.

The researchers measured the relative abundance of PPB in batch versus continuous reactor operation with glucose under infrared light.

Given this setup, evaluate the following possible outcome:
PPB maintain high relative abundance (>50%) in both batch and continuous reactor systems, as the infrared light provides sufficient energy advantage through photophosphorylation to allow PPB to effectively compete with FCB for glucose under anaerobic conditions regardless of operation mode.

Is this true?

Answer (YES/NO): NO